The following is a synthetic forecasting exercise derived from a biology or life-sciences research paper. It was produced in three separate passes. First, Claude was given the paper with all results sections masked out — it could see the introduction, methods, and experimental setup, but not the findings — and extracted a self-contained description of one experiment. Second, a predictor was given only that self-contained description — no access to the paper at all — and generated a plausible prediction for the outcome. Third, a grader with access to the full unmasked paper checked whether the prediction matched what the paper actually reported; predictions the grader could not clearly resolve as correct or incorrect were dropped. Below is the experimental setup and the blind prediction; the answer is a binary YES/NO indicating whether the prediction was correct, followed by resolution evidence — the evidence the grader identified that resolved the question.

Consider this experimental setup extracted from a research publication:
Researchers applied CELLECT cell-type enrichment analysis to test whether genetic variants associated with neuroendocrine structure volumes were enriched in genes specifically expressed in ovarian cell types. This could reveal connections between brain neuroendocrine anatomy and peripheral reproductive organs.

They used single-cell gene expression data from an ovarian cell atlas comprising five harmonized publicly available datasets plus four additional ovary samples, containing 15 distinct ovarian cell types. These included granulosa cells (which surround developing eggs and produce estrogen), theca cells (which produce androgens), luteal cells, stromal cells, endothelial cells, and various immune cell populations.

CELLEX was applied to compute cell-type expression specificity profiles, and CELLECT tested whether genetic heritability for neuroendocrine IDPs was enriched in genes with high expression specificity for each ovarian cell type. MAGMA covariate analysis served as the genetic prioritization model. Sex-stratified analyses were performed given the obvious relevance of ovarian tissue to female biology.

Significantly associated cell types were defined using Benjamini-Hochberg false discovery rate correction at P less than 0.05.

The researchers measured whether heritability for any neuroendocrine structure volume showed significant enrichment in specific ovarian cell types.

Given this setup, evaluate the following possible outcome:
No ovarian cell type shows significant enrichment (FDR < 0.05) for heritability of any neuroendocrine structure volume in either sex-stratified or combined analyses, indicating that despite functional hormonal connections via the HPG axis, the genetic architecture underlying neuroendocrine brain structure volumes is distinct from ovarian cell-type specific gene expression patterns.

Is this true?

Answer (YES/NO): NO